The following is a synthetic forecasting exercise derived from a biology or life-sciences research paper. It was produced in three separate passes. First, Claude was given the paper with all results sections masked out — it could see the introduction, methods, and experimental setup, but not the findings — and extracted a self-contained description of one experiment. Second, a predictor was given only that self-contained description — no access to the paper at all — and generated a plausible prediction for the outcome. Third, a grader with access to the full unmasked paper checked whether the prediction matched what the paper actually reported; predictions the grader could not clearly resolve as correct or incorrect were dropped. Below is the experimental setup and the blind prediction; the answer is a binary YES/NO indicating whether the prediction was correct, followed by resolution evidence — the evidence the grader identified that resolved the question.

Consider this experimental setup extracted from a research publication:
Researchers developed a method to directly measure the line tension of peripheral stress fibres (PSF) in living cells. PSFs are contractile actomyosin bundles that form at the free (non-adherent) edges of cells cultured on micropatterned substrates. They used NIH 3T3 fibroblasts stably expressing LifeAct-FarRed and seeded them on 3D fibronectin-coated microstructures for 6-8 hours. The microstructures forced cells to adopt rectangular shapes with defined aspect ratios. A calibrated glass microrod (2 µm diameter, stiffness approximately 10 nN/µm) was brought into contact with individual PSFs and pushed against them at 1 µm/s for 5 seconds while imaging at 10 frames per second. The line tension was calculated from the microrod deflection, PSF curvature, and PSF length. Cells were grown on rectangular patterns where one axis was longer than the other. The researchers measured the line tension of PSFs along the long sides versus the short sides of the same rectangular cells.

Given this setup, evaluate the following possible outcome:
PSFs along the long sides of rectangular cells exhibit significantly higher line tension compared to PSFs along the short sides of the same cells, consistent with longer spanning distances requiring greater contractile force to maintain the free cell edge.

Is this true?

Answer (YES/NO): NO